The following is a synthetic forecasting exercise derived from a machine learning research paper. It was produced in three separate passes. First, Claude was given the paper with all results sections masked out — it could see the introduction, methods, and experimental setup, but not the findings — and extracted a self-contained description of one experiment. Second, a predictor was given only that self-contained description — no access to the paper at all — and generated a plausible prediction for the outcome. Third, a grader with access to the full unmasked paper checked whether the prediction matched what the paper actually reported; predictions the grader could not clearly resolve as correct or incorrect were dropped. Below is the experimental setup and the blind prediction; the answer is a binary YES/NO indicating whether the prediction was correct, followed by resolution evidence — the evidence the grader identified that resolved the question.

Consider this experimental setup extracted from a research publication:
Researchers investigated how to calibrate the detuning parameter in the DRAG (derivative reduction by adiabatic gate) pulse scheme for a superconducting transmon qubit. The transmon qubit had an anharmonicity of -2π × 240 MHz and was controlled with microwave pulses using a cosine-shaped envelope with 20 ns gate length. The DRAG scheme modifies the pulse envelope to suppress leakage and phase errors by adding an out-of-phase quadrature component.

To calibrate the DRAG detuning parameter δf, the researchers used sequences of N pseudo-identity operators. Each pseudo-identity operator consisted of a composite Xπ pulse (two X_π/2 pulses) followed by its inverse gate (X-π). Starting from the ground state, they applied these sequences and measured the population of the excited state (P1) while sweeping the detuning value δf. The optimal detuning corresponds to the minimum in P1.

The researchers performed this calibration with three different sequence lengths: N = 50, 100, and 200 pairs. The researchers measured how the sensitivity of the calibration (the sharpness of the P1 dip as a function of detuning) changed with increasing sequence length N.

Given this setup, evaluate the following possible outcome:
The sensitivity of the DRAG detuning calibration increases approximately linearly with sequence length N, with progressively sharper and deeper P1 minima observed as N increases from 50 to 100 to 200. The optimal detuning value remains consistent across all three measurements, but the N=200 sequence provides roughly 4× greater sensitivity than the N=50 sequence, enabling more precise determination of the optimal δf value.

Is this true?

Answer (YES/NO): YES